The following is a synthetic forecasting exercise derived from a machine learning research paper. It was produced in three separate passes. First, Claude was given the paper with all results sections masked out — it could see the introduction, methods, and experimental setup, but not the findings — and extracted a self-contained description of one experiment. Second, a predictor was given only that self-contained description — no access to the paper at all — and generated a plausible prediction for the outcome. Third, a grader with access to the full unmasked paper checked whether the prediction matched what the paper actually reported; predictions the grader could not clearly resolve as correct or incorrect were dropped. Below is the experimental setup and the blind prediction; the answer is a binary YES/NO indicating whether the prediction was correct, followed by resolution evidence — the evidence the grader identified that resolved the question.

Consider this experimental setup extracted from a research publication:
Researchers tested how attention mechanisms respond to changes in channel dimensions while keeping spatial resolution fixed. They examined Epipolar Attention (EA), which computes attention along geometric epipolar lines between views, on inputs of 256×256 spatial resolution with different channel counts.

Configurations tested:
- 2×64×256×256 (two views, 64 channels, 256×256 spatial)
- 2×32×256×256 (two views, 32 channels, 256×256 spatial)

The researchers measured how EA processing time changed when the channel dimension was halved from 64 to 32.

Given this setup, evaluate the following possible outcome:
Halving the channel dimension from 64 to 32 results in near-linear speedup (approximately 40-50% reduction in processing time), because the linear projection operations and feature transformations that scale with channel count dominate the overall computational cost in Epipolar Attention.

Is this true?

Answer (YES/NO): NO